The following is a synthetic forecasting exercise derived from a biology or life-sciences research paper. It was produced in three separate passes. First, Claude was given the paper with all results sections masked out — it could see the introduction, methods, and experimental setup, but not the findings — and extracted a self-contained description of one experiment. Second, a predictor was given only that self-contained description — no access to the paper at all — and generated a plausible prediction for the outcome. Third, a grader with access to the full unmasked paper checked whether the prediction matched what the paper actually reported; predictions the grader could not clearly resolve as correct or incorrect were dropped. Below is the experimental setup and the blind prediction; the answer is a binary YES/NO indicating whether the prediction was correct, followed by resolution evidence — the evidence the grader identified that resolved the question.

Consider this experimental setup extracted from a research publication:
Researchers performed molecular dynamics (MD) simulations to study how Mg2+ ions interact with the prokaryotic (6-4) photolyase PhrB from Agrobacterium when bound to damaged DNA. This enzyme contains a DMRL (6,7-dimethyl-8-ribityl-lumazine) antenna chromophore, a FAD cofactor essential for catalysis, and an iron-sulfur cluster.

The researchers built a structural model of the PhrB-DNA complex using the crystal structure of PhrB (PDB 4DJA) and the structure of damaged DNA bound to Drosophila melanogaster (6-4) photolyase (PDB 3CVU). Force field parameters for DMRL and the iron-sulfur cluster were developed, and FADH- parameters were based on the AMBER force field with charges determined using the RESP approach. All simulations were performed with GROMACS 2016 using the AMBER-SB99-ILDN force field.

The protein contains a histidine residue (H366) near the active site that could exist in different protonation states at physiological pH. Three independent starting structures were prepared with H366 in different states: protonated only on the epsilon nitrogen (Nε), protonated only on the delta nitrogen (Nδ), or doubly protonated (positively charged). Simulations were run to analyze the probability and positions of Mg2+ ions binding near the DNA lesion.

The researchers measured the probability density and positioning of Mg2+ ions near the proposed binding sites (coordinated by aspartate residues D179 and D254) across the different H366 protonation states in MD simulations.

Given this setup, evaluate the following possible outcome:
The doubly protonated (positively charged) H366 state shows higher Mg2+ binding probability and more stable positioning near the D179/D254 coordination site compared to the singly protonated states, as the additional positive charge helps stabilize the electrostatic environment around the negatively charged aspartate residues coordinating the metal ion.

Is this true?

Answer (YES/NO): YES